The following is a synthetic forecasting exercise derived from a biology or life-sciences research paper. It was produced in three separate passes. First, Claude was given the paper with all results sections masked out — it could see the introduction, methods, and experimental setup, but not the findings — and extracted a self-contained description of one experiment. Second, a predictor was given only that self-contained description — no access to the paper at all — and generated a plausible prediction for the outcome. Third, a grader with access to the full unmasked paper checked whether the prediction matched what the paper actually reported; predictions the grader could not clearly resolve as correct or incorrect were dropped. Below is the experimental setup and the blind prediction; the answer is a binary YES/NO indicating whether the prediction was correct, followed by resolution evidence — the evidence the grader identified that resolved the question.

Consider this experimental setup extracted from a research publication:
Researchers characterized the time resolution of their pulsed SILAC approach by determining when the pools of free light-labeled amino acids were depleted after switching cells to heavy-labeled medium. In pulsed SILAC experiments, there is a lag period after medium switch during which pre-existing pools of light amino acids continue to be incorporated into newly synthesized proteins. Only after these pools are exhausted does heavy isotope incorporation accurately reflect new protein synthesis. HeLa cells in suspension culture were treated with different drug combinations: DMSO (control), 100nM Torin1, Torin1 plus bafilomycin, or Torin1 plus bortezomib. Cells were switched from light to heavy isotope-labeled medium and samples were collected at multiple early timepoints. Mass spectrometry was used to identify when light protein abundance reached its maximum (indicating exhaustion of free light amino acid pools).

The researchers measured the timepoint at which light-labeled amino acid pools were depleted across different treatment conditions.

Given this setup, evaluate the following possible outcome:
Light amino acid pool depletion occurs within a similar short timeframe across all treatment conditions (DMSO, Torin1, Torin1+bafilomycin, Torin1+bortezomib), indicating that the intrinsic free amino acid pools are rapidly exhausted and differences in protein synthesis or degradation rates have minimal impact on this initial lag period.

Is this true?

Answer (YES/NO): NO